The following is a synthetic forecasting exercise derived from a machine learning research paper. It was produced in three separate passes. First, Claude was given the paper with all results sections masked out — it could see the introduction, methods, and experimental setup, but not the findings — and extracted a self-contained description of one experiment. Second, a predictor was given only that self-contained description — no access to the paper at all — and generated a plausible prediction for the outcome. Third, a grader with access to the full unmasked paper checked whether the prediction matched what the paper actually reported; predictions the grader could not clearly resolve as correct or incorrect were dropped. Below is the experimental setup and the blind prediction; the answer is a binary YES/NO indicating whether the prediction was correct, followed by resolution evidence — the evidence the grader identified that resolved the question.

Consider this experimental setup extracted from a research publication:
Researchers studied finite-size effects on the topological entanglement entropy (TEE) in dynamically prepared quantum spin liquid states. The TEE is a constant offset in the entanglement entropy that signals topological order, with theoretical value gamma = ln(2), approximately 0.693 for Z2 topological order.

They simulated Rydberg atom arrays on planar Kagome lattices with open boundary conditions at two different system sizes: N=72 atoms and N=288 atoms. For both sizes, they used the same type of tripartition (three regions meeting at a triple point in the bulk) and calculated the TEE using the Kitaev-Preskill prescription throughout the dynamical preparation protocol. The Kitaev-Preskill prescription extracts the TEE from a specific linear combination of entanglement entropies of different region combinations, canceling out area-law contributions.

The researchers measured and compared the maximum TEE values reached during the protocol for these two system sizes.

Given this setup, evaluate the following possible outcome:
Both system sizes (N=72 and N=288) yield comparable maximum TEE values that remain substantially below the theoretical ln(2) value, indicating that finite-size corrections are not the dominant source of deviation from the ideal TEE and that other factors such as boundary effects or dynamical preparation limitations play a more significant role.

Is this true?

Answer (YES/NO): YES